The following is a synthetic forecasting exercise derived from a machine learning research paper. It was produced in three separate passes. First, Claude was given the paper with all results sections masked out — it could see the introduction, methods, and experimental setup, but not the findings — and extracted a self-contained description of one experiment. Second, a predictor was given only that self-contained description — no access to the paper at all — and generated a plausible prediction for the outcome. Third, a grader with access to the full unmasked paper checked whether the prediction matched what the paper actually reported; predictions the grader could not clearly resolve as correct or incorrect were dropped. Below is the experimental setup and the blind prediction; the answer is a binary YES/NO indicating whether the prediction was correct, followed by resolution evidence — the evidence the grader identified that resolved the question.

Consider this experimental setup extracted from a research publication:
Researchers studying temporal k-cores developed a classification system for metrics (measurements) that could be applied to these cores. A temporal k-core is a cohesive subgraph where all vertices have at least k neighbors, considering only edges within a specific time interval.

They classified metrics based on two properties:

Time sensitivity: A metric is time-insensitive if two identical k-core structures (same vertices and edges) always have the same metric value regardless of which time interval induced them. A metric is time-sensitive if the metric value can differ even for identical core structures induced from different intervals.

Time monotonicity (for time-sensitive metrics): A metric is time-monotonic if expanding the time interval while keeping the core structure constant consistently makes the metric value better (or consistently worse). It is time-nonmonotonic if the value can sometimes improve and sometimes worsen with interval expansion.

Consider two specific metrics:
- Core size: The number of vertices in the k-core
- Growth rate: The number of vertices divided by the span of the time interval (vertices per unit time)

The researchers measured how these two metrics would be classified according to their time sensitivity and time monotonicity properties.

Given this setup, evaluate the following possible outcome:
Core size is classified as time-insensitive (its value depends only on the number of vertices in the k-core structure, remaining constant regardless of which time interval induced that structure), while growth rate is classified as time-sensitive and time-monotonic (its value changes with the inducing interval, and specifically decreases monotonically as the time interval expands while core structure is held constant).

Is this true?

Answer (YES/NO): YES